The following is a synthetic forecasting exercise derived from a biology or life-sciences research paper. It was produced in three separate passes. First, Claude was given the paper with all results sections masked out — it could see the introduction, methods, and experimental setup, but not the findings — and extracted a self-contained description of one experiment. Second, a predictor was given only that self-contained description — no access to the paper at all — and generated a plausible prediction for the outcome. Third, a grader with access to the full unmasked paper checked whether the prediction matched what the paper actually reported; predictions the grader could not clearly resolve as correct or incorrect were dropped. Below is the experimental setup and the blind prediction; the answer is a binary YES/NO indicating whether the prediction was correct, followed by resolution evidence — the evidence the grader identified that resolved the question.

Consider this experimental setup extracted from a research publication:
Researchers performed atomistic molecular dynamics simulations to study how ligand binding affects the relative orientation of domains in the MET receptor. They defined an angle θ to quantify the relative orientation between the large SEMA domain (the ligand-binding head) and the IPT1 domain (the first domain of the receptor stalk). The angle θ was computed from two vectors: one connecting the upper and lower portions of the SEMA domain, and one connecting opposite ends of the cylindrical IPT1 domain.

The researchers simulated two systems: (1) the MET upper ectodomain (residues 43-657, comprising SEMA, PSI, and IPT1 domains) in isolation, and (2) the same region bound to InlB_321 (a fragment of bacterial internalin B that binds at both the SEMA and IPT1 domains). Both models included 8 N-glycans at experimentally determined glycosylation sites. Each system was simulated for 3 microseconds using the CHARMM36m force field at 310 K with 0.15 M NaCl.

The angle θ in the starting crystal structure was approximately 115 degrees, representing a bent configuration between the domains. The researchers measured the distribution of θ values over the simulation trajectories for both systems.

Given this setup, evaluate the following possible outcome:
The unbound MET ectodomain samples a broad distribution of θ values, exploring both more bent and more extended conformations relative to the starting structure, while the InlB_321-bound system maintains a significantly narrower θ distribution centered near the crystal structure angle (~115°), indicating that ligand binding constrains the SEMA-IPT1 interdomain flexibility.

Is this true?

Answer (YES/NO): NO